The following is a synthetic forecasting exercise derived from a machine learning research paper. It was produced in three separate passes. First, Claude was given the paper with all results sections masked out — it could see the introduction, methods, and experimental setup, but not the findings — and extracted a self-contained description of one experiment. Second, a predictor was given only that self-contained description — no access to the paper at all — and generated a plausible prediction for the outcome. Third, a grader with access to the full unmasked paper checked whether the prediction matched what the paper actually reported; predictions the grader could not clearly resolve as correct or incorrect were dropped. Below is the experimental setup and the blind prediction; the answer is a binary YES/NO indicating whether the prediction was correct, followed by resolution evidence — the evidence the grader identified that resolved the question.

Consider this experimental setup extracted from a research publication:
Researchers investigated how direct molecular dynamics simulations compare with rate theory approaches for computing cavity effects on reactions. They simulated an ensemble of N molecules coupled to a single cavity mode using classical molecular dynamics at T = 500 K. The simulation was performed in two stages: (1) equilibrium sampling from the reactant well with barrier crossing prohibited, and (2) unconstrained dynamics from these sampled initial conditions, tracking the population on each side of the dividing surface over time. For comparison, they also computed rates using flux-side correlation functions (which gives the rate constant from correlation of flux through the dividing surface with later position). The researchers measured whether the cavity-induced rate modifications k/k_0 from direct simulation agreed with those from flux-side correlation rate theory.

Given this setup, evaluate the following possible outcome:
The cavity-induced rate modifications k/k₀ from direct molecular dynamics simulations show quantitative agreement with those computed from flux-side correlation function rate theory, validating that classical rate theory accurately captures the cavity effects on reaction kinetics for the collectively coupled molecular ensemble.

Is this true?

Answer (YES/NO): YES